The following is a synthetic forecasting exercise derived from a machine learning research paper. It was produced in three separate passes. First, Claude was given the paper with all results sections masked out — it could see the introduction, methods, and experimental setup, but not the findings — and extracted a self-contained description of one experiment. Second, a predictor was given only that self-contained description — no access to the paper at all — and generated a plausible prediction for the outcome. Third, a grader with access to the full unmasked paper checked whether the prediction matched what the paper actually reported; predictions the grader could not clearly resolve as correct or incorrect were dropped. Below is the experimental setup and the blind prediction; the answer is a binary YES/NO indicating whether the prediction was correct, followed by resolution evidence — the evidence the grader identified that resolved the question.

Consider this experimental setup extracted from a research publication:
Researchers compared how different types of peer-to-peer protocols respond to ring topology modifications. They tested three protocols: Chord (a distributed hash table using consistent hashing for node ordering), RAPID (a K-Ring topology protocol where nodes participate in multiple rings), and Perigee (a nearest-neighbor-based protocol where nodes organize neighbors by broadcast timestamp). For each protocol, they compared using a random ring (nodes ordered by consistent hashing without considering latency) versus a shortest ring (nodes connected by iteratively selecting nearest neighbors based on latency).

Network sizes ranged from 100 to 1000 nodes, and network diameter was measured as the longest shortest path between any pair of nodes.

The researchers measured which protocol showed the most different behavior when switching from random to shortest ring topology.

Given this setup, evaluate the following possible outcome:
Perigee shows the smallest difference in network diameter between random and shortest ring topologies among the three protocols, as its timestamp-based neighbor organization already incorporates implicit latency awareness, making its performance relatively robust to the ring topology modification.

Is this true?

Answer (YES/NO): NO